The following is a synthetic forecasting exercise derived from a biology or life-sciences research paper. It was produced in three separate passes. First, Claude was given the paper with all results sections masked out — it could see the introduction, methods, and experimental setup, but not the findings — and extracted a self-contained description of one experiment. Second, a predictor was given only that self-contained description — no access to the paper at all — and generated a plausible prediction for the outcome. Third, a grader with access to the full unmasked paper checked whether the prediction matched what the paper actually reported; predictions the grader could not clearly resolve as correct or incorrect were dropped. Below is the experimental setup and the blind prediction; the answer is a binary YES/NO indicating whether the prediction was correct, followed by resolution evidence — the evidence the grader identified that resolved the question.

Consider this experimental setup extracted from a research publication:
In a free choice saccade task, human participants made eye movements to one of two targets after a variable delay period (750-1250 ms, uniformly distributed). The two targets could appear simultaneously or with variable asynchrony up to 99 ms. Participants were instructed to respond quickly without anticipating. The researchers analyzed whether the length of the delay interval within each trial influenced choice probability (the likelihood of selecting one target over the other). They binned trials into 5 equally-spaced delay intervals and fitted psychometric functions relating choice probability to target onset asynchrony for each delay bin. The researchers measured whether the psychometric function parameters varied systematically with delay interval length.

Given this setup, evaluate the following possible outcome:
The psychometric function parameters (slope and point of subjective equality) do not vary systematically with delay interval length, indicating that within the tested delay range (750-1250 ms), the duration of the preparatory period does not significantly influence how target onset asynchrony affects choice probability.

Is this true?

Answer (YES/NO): NO